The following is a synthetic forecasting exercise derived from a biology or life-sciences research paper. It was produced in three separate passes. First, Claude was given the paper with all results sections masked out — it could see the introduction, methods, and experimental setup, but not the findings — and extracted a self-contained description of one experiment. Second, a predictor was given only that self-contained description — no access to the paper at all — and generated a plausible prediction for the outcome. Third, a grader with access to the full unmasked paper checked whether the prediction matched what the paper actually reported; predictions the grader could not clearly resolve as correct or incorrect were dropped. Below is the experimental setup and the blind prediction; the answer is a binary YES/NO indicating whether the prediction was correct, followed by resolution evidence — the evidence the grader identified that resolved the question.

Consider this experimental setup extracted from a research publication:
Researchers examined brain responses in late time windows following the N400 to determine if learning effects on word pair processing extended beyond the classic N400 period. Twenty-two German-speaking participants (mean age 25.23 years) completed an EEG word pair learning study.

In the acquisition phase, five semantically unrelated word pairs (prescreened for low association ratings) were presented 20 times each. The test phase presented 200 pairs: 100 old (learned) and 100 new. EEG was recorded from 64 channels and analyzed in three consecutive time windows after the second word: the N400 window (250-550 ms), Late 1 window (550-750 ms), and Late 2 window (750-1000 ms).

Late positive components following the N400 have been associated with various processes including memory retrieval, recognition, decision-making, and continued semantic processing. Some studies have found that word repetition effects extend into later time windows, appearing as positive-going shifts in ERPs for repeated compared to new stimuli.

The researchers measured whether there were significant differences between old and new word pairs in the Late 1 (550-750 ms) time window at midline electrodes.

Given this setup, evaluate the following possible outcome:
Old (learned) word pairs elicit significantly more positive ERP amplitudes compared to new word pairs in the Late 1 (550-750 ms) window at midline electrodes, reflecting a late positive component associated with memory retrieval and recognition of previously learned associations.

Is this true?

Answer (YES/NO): NO